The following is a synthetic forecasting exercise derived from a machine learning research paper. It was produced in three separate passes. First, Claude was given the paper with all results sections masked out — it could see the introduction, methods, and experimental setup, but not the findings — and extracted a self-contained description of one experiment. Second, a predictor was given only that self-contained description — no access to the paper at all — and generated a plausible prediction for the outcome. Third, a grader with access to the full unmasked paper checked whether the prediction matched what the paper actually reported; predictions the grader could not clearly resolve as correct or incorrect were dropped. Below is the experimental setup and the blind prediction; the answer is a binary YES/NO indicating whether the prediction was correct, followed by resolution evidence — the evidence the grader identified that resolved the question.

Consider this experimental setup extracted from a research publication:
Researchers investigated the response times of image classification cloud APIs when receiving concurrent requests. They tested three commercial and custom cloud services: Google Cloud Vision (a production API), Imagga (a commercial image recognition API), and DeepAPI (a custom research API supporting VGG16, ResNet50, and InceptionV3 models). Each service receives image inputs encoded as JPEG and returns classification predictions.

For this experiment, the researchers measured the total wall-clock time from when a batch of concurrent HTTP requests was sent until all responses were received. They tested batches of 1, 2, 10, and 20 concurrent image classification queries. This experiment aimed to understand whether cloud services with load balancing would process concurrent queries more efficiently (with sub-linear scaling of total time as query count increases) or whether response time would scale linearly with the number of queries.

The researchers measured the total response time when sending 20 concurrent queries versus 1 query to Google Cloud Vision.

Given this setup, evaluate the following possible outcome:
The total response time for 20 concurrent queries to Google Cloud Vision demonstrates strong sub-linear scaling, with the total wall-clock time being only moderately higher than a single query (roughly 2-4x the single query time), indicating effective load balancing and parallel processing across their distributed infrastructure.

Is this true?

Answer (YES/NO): YES